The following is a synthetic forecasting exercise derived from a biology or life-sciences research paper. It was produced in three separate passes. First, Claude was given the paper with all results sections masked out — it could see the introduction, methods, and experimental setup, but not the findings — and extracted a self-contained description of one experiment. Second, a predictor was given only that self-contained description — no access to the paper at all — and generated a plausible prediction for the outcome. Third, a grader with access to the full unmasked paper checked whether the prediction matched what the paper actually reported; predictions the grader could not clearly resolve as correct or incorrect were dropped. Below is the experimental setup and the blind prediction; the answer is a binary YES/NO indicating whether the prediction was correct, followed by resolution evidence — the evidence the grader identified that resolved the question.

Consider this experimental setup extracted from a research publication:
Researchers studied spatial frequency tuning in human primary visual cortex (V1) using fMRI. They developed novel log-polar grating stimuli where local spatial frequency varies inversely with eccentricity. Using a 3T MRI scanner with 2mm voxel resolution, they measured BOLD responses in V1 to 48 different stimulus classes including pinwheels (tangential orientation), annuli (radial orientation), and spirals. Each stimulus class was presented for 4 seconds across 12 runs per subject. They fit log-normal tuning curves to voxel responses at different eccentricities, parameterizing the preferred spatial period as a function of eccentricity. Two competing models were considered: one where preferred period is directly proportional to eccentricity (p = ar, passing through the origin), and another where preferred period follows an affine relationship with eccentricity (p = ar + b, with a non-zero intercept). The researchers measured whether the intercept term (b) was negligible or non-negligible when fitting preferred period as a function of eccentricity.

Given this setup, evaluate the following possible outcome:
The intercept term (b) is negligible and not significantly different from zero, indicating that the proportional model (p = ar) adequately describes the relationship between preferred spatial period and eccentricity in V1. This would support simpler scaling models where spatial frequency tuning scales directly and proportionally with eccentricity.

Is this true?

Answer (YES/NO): NO